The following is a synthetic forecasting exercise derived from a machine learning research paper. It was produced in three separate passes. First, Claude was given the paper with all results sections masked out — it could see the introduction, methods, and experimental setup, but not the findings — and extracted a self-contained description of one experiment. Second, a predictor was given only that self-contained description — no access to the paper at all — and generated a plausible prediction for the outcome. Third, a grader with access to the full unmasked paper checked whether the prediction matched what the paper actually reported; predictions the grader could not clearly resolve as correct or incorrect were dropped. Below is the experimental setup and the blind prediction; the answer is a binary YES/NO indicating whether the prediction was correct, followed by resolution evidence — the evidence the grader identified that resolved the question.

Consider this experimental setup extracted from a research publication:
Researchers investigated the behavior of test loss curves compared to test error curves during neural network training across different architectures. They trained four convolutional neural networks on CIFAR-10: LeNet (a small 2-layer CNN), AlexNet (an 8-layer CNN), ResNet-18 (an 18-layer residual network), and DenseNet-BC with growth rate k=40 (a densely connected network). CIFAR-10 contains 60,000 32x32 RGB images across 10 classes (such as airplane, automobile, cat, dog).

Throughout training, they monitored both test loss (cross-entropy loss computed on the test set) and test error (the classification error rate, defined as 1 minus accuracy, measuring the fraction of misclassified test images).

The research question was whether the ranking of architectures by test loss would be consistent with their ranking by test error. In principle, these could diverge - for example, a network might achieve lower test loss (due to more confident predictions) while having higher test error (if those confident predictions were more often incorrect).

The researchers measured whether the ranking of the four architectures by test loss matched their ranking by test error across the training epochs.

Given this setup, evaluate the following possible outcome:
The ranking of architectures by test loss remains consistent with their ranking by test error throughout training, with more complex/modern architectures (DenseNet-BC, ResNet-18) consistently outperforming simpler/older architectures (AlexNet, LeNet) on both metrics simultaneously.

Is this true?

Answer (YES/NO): YES